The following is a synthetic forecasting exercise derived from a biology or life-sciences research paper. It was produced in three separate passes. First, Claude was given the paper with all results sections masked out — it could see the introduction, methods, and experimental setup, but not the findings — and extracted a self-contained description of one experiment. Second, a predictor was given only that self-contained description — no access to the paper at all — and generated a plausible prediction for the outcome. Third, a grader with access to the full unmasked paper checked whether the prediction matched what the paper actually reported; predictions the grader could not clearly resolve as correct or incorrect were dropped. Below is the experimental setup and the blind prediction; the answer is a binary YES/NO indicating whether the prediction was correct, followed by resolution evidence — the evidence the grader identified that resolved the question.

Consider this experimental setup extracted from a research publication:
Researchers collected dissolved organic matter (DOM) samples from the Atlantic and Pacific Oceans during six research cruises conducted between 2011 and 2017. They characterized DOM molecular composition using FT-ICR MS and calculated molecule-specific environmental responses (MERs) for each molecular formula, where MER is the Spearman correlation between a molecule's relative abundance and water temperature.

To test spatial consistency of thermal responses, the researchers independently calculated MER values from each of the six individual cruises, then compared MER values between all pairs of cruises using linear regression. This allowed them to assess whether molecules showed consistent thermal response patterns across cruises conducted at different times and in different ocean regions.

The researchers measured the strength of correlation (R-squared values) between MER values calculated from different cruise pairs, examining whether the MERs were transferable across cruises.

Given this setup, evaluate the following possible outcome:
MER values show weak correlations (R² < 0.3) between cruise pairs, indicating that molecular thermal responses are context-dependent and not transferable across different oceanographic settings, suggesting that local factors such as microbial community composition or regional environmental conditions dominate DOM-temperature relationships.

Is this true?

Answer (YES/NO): NO